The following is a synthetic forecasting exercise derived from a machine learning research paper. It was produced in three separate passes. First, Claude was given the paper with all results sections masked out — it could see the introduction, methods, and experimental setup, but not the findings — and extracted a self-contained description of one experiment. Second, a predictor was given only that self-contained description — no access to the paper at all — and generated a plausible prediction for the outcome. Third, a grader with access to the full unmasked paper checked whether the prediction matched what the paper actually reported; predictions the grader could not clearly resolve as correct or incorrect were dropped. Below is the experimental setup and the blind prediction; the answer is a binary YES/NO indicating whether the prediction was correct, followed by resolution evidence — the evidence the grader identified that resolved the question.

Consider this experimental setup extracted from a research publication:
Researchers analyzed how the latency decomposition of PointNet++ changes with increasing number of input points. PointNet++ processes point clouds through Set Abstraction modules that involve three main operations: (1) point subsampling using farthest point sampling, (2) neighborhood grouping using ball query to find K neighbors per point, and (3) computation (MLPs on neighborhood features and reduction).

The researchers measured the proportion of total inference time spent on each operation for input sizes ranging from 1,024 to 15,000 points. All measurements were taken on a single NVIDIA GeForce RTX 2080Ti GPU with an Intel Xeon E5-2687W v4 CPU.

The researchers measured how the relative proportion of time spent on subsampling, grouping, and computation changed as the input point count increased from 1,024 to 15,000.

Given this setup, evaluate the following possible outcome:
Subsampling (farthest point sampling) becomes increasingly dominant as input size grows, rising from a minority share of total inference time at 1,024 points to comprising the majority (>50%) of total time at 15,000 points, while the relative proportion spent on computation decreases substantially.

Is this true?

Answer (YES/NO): NO